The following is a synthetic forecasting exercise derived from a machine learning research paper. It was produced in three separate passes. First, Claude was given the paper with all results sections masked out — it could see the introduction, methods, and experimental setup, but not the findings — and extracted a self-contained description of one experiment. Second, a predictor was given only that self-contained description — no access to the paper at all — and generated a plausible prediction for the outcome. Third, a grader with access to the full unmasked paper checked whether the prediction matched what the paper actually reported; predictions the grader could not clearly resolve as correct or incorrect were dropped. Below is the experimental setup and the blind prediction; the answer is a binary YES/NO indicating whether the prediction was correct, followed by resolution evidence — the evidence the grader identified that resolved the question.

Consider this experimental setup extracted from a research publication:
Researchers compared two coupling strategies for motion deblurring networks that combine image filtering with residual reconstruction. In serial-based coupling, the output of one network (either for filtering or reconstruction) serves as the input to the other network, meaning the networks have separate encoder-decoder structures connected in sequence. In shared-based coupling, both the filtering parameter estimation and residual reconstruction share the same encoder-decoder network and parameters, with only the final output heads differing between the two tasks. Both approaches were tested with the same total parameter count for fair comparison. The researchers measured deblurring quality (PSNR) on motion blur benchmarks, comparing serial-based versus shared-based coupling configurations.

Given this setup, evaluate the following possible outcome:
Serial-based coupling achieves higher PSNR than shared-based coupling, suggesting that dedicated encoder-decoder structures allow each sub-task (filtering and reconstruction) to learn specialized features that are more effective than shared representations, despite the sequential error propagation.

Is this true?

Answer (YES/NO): NO